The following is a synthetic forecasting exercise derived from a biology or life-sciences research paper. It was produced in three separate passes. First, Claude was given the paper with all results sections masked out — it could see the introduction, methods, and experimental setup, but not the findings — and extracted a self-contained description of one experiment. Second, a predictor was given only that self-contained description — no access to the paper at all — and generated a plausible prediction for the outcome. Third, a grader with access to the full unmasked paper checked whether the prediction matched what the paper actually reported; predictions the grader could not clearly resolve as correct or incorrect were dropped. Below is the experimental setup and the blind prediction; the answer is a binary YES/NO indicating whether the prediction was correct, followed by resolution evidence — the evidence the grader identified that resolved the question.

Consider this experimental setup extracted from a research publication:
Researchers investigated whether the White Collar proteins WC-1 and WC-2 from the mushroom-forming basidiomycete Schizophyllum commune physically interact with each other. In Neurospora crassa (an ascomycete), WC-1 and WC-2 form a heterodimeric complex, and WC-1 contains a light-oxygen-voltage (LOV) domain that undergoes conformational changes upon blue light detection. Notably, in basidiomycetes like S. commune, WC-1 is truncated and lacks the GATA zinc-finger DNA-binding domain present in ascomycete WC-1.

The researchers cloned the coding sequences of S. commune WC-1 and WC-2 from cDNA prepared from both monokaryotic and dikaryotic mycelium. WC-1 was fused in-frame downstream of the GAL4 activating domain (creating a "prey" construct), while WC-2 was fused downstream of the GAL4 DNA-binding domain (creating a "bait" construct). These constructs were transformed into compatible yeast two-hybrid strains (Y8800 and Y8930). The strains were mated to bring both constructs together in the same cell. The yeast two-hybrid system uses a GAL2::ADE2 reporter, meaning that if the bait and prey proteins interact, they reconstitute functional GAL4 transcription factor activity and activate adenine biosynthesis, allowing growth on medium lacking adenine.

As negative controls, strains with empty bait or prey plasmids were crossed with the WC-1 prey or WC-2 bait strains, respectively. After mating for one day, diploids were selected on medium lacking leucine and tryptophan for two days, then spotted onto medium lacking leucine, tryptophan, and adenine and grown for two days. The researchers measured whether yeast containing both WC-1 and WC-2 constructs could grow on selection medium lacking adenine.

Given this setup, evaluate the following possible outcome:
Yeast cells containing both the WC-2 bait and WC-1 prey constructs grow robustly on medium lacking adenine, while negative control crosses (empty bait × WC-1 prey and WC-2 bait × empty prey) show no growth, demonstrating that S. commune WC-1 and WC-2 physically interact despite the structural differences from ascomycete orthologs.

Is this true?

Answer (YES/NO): YES